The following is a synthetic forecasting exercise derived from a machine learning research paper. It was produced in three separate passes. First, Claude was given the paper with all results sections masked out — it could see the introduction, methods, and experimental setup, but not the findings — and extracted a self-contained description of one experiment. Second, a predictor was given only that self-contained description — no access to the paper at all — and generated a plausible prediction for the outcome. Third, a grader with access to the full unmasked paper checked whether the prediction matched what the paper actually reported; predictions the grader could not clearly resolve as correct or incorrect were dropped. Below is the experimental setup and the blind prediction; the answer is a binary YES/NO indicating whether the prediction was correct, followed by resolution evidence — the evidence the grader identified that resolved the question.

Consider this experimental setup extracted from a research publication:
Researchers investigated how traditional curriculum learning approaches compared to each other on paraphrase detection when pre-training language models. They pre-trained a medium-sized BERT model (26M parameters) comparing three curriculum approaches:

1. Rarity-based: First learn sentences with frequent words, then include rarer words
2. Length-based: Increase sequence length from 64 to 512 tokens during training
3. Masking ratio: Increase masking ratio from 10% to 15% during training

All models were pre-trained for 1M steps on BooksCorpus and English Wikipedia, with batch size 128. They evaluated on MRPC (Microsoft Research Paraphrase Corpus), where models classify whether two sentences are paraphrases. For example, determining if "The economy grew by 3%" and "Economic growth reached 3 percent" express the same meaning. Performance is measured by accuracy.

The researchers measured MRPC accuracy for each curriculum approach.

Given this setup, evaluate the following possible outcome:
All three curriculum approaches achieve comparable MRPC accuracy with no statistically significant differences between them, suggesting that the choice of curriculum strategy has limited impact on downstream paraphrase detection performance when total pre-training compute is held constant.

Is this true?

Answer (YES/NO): NO